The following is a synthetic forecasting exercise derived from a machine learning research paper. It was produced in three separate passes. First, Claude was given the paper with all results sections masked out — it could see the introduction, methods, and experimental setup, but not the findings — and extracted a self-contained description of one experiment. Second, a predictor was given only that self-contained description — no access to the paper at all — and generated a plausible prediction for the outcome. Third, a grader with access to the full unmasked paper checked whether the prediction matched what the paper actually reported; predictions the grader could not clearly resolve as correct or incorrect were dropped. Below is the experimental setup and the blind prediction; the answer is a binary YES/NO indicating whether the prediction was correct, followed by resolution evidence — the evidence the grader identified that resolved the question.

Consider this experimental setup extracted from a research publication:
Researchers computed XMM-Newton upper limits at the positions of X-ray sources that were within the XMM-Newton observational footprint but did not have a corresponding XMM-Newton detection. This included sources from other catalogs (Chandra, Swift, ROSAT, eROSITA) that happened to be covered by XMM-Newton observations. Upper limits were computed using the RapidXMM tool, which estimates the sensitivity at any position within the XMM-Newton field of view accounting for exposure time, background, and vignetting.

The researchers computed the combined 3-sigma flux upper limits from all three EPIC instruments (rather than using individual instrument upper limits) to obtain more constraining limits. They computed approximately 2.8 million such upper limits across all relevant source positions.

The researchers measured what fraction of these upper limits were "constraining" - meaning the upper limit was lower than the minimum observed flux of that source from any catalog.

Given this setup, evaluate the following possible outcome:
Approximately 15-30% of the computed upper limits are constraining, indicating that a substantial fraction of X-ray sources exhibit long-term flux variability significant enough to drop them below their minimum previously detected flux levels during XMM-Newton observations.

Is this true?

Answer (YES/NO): NO